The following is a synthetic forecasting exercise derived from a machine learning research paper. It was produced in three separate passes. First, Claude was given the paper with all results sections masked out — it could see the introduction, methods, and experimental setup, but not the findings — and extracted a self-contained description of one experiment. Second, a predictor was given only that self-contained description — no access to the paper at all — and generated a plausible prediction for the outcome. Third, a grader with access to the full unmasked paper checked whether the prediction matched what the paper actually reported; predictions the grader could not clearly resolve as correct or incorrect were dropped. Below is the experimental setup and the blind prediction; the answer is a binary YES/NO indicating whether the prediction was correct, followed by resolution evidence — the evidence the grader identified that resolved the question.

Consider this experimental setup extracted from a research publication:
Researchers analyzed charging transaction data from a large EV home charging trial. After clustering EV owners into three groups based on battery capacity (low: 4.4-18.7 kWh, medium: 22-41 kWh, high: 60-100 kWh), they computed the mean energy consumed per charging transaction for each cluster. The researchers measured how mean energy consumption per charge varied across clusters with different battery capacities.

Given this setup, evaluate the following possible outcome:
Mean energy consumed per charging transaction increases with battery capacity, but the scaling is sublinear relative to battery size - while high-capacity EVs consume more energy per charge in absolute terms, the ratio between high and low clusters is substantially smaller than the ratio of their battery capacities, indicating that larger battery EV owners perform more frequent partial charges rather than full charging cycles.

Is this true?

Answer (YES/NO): NO